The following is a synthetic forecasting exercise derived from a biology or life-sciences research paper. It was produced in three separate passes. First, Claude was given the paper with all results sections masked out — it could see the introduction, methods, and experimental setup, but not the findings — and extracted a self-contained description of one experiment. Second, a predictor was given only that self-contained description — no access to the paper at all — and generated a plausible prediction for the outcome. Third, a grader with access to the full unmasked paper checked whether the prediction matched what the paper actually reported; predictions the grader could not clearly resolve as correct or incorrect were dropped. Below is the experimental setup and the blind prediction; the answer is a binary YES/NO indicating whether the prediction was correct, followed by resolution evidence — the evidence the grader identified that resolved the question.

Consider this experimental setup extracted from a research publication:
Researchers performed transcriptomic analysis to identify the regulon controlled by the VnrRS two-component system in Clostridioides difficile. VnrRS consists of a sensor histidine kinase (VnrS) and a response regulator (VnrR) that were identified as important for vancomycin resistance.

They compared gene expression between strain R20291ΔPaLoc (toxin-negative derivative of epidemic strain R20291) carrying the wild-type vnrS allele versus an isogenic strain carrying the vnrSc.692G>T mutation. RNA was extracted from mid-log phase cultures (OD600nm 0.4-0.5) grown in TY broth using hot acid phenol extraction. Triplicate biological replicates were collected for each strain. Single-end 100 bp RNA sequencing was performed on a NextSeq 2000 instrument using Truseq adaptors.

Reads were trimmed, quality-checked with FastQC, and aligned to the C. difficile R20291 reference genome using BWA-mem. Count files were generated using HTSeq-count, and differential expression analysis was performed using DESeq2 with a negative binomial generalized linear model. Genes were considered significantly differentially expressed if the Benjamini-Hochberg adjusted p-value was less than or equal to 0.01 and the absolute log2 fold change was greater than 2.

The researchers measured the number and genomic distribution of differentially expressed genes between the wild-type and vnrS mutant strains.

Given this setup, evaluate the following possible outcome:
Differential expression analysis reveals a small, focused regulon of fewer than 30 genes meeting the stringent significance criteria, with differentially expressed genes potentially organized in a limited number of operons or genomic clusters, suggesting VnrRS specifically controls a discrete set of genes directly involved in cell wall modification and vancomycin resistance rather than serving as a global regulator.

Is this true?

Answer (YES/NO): NO